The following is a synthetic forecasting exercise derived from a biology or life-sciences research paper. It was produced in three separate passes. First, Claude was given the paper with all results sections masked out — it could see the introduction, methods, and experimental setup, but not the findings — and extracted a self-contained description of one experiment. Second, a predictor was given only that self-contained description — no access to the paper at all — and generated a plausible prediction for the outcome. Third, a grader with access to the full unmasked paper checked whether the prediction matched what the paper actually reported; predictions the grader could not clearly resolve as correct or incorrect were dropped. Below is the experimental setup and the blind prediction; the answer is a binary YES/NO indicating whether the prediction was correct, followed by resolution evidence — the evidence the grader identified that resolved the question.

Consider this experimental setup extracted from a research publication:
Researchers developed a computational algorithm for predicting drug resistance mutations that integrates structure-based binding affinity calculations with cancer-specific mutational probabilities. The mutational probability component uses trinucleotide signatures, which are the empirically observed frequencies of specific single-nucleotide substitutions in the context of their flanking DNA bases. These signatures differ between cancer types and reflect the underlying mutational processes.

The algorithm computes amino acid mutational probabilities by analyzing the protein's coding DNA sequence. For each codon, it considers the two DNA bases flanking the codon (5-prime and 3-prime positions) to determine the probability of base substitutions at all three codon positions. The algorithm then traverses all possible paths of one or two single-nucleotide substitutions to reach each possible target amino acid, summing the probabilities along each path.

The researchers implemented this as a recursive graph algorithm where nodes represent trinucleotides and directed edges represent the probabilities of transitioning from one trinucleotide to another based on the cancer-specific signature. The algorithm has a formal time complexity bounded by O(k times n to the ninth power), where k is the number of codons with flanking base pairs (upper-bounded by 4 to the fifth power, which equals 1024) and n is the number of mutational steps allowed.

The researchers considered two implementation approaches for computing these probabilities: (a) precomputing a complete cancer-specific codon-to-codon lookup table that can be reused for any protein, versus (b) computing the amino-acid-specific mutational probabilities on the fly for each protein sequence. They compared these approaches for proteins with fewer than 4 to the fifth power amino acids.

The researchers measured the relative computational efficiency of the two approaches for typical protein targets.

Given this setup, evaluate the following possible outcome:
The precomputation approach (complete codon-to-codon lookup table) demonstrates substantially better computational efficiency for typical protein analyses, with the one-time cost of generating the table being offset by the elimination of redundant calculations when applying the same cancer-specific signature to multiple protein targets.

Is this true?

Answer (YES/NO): NO